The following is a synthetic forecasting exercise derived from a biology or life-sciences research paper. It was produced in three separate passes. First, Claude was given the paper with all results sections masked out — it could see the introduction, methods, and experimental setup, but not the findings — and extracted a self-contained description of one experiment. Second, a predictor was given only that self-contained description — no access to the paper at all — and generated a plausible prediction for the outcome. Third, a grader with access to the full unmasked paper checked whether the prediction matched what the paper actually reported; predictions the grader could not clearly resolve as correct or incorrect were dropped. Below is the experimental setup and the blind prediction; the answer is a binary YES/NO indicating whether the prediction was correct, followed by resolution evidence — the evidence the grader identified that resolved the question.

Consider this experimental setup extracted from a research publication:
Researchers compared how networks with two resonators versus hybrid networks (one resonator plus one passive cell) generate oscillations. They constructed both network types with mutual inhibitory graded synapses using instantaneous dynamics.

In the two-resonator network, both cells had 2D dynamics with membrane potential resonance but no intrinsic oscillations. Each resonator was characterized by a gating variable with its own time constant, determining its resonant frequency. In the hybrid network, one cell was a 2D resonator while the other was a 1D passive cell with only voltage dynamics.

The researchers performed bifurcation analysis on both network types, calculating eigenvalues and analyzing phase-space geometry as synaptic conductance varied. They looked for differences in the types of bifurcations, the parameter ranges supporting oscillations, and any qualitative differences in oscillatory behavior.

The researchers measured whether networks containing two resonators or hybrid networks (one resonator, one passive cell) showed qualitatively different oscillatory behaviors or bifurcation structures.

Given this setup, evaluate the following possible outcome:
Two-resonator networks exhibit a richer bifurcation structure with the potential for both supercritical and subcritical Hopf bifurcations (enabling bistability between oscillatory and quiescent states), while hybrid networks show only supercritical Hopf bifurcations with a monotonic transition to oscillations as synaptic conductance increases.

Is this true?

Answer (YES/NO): NO